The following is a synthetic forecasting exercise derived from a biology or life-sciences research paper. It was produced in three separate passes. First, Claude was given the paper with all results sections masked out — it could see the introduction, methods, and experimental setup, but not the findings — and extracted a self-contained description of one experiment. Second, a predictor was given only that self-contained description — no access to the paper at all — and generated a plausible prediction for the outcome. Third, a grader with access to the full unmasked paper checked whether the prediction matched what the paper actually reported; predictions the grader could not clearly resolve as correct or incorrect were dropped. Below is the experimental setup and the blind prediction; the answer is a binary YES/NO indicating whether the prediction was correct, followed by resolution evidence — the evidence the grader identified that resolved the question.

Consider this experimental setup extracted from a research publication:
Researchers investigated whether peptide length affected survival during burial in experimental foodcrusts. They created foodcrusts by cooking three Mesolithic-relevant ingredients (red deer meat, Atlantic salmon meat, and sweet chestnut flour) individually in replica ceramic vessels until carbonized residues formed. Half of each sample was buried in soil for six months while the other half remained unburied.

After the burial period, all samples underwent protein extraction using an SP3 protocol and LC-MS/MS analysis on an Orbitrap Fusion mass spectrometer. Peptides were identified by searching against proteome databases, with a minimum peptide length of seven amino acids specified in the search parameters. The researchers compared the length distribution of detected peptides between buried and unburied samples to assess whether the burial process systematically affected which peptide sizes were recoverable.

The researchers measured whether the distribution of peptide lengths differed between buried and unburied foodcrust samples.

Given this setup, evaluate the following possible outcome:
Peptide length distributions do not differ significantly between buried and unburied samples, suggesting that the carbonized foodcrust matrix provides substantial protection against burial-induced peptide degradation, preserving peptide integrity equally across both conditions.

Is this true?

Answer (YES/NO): NO